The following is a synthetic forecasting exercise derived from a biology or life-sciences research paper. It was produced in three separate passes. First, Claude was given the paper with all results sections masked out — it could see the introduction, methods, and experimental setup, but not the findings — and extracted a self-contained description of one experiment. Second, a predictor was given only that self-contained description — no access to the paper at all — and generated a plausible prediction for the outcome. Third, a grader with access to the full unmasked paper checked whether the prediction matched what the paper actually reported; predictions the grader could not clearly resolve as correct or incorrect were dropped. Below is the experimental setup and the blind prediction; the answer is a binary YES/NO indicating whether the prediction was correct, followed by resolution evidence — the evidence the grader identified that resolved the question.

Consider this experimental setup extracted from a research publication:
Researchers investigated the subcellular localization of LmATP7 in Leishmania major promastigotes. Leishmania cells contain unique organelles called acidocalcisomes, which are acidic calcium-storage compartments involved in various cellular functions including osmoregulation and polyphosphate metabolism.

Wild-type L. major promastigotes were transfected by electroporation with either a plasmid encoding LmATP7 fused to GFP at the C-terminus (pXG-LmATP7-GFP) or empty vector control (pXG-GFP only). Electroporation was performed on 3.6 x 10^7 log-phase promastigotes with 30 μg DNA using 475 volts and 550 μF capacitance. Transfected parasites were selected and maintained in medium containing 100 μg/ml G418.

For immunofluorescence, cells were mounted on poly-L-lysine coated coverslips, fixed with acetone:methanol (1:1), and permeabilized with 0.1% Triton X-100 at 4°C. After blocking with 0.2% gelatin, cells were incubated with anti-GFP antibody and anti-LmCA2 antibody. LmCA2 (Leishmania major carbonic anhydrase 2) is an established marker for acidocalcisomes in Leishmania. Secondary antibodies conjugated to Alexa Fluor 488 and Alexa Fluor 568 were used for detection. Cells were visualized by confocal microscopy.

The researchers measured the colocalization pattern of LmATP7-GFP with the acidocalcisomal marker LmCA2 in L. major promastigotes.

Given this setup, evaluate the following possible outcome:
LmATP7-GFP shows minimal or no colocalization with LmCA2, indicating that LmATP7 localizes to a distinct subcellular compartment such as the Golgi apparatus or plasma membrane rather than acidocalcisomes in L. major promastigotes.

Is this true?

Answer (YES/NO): NO